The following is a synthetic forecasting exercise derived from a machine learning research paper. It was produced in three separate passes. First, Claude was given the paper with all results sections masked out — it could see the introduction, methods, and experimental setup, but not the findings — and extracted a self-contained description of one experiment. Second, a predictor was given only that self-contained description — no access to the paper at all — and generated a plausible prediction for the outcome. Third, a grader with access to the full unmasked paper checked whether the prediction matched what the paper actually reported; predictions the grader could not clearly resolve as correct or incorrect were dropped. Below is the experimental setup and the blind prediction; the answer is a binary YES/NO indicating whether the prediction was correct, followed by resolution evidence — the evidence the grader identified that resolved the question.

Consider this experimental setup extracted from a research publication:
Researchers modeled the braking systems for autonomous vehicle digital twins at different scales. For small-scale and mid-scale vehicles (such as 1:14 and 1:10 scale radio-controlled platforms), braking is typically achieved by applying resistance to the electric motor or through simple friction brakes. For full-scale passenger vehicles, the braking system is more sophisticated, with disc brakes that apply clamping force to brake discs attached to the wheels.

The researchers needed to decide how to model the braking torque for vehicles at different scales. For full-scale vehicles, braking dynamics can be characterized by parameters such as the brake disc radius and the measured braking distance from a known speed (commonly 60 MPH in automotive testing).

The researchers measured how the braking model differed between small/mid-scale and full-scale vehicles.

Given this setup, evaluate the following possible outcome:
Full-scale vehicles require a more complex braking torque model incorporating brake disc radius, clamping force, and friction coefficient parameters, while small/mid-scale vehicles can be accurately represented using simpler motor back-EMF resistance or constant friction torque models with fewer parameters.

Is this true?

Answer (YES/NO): NO